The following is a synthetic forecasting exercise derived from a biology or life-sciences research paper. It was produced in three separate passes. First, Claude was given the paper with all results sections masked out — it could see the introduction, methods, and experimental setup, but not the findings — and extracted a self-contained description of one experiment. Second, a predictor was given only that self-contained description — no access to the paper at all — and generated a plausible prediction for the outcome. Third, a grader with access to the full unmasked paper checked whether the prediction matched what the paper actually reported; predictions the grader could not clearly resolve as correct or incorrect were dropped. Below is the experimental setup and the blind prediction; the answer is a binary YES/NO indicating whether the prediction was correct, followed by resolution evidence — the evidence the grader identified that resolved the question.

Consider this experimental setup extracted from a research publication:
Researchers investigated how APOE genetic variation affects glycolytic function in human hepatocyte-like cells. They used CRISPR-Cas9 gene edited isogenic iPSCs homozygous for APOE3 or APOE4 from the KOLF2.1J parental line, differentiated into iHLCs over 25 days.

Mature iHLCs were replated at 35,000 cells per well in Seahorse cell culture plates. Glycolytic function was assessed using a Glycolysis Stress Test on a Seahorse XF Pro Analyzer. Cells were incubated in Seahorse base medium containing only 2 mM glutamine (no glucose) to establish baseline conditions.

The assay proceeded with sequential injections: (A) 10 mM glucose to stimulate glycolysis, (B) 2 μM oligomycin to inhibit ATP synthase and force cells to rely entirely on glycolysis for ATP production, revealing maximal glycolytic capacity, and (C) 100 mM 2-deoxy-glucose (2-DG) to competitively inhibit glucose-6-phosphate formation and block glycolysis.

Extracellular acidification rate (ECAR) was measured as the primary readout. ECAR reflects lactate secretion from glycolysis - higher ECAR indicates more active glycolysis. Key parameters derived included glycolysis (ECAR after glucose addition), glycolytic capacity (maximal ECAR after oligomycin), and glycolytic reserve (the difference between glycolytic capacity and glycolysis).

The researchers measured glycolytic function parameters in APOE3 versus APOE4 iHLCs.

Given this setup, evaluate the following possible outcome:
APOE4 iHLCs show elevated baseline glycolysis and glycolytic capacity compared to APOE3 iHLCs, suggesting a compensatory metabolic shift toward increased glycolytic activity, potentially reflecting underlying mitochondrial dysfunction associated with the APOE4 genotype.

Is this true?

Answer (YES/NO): YES